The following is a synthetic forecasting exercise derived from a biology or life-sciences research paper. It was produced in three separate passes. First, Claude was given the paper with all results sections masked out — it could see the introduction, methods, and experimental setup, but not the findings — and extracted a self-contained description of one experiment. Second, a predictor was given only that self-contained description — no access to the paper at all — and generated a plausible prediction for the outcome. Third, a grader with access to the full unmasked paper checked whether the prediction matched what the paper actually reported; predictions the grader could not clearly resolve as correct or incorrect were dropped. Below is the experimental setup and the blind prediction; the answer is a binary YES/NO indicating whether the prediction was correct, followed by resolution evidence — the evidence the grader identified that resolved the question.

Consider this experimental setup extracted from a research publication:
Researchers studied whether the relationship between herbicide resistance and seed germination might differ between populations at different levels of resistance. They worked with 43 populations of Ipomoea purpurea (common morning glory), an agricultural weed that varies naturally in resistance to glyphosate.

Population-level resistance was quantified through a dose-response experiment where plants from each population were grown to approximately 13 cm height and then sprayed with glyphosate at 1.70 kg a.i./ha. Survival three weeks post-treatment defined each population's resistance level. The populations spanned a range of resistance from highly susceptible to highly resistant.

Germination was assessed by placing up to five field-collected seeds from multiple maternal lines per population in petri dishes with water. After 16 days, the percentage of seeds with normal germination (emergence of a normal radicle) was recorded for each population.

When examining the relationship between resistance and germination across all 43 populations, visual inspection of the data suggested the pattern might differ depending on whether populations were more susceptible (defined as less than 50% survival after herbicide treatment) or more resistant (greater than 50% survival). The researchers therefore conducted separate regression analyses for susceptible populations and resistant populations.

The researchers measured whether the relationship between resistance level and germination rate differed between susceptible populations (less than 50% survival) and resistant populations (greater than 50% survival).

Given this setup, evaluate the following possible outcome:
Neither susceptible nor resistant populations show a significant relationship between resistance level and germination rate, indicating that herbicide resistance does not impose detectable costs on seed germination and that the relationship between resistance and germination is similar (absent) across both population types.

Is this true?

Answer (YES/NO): NO